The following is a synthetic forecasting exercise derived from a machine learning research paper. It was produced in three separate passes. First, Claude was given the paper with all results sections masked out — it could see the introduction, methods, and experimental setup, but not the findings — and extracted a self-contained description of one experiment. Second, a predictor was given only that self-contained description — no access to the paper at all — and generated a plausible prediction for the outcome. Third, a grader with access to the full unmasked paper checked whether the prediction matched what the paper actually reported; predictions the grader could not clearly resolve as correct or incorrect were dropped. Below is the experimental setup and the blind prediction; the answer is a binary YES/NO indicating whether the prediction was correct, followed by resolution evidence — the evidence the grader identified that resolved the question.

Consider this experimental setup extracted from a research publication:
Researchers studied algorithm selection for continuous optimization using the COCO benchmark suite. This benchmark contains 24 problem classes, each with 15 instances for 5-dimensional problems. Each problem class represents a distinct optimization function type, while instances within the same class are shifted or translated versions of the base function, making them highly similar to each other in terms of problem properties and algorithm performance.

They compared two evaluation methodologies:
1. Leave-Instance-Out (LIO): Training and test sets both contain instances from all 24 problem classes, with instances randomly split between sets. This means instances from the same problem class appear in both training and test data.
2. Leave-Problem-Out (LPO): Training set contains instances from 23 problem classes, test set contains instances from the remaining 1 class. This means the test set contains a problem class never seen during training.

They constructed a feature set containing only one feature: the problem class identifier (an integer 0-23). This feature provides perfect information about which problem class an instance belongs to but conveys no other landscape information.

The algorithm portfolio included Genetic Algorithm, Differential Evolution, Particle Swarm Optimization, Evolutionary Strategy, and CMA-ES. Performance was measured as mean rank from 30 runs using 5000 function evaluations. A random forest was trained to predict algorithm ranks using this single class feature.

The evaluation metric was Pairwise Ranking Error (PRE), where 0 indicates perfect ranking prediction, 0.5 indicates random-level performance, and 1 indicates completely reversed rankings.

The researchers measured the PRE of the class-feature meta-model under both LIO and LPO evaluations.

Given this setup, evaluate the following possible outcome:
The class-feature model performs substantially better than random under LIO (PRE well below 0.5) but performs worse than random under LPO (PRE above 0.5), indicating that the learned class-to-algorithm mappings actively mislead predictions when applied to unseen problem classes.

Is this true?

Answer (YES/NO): NO